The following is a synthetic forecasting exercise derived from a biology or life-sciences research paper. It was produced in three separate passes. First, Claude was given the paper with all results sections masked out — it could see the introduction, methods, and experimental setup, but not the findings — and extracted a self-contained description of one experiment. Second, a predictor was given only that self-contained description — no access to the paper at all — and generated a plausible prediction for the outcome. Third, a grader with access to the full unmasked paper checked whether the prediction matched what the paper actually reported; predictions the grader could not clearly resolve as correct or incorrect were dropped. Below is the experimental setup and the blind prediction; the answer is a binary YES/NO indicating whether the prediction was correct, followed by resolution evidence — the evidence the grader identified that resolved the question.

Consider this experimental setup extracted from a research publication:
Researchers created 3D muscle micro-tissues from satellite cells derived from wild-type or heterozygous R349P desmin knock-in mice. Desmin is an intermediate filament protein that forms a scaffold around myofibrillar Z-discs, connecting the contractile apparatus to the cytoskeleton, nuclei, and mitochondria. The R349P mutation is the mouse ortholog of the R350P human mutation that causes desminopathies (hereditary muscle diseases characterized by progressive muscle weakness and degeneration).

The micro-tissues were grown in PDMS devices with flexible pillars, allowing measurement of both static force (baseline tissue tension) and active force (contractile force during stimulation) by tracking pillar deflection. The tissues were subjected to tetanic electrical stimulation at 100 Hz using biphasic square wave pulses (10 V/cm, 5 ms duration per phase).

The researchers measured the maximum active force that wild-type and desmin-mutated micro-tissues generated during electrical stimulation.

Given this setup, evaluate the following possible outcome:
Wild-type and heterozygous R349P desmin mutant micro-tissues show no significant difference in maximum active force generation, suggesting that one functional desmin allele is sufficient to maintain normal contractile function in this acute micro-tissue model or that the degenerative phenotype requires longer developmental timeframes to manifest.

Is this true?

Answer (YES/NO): NO